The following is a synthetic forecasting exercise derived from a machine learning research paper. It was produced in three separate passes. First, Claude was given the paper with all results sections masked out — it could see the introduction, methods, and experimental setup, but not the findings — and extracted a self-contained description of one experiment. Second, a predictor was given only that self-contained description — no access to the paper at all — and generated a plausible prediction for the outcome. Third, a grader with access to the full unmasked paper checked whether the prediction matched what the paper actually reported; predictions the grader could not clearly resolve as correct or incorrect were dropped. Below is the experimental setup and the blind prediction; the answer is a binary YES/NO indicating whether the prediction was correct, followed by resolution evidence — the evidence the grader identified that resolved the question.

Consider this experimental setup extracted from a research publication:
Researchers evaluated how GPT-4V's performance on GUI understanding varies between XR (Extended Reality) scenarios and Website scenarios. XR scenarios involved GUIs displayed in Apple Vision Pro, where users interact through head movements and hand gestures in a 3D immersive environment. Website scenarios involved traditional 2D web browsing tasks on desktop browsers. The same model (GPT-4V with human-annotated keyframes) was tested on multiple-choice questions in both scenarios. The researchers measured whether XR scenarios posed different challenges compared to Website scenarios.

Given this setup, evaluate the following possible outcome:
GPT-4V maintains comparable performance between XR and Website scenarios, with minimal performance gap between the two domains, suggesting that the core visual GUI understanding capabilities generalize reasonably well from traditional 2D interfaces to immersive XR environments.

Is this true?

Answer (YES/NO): NO